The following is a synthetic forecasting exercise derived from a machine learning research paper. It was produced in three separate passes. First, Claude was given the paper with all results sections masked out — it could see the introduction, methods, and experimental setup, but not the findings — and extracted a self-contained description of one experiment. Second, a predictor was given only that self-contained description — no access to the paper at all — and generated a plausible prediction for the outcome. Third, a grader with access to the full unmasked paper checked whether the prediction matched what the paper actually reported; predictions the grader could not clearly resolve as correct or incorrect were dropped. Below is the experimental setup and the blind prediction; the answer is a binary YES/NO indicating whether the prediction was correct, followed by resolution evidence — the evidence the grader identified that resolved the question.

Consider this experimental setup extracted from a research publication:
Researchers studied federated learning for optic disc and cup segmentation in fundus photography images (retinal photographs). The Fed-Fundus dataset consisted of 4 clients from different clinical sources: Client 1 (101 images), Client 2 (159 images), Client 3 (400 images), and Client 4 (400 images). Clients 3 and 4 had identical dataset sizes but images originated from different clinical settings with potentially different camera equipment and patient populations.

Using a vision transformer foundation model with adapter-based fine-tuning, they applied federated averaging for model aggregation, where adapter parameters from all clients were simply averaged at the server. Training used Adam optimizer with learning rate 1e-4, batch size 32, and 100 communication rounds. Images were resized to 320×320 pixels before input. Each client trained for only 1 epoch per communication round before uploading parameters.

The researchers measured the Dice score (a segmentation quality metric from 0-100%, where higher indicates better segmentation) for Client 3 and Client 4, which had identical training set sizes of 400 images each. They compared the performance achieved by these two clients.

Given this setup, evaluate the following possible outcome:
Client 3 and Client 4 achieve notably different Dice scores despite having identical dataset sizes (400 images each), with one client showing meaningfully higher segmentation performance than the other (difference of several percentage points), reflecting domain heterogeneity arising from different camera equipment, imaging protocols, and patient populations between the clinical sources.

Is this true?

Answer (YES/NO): NO